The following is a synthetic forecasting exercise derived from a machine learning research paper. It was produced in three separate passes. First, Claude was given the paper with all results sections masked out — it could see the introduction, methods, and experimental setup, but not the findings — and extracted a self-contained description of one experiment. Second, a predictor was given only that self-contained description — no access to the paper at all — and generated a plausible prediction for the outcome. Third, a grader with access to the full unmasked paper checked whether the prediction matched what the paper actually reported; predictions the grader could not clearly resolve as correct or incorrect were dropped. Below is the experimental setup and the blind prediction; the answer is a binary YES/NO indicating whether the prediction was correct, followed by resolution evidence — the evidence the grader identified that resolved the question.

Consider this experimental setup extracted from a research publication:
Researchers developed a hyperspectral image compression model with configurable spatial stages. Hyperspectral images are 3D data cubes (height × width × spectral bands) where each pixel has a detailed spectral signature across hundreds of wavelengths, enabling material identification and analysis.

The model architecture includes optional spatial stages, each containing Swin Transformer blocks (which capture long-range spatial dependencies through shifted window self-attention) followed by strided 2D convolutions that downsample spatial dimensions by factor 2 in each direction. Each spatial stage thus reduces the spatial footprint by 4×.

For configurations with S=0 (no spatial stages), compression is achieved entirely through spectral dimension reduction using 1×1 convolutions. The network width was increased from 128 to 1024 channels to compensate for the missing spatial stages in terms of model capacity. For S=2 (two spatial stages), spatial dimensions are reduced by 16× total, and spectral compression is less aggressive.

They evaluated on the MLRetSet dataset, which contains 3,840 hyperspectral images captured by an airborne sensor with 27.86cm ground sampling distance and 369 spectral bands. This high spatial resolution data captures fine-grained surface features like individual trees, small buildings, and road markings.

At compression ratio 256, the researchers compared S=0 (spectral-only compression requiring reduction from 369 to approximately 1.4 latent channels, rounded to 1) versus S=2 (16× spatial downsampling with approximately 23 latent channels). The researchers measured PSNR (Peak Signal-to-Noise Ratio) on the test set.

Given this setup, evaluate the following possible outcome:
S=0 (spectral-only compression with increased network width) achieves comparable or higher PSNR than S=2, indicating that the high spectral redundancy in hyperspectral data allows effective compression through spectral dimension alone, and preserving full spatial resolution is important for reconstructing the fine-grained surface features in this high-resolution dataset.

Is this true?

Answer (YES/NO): NO